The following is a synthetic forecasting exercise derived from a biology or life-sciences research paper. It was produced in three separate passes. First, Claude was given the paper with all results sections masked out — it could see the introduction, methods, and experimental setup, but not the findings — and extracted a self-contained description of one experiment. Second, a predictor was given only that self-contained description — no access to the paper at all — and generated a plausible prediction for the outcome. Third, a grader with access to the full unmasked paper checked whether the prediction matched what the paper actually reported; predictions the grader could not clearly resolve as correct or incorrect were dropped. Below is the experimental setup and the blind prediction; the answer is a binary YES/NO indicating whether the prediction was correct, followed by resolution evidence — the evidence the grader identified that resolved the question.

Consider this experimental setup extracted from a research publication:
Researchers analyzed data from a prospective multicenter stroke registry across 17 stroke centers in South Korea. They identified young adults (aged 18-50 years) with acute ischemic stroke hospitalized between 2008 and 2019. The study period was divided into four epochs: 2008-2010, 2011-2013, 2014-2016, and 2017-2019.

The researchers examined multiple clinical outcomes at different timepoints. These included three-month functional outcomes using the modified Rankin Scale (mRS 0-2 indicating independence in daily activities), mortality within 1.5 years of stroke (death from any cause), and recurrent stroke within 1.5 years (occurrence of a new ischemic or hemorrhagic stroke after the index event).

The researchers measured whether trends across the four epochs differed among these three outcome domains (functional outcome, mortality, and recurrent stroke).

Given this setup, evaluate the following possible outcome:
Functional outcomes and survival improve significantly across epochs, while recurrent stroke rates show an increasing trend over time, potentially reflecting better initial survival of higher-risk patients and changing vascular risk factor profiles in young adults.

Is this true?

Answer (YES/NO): NO